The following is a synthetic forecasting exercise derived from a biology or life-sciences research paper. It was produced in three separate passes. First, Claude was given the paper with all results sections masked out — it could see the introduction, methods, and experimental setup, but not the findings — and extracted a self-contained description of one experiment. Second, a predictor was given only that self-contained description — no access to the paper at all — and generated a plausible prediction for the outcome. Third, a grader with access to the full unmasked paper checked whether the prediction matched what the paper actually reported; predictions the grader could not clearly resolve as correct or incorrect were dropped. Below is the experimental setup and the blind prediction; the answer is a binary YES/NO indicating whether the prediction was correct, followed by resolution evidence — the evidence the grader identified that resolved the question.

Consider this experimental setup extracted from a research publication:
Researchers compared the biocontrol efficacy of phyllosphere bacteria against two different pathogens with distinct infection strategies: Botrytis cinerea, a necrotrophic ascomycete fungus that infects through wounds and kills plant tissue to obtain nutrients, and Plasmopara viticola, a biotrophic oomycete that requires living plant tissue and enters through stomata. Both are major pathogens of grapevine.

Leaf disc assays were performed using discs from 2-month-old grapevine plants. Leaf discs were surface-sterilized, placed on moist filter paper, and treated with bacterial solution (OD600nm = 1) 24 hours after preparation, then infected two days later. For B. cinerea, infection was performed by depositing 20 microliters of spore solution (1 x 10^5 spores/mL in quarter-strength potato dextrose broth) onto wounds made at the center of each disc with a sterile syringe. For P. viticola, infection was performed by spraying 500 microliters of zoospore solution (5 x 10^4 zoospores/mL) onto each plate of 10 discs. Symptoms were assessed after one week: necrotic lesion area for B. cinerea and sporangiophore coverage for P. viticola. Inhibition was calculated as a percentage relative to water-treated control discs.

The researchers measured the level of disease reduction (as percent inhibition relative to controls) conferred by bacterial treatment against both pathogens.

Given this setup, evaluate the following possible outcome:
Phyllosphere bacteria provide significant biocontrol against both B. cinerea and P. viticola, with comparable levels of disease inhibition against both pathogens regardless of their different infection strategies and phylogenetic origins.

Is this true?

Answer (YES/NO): NO